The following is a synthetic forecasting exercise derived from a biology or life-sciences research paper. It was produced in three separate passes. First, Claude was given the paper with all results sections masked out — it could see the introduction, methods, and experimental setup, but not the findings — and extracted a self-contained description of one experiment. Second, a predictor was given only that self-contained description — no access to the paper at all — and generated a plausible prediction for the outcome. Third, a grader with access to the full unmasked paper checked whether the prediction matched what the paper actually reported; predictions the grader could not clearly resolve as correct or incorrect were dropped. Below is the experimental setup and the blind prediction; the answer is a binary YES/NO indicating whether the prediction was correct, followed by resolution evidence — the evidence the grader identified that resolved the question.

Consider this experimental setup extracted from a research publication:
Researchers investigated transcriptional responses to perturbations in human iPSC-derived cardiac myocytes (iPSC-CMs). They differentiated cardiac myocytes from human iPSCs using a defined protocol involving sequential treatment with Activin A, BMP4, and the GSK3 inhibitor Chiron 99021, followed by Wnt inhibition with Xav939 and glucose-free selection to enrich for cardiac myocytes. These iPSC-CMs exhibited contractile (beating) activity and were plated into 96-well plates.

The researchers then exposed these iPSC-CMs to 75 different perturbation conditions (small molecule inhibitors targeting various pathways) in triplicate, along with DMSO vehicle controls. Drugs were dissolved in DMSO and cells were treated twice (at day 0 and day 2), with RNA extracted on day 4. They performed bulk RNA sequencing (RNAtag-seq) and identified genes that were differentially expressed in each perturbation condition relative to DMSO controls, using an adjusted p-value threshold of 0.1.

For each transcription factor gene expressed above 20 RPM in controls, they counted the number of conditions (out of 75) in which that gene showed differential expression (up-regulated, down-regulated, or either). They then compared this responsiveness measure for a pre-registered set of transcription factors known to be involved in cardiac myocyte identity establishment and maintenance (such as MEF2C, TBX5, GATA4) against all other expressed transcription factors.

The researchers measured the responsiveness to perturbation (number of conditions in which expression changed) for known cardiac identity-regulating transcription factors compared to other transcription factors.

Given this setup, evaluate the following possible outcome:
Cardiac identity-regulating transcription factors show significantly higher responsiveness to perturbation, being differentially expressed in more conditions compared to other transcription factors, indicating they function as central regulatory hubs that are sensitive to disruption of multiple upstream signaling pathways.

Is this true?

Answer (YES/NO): YES